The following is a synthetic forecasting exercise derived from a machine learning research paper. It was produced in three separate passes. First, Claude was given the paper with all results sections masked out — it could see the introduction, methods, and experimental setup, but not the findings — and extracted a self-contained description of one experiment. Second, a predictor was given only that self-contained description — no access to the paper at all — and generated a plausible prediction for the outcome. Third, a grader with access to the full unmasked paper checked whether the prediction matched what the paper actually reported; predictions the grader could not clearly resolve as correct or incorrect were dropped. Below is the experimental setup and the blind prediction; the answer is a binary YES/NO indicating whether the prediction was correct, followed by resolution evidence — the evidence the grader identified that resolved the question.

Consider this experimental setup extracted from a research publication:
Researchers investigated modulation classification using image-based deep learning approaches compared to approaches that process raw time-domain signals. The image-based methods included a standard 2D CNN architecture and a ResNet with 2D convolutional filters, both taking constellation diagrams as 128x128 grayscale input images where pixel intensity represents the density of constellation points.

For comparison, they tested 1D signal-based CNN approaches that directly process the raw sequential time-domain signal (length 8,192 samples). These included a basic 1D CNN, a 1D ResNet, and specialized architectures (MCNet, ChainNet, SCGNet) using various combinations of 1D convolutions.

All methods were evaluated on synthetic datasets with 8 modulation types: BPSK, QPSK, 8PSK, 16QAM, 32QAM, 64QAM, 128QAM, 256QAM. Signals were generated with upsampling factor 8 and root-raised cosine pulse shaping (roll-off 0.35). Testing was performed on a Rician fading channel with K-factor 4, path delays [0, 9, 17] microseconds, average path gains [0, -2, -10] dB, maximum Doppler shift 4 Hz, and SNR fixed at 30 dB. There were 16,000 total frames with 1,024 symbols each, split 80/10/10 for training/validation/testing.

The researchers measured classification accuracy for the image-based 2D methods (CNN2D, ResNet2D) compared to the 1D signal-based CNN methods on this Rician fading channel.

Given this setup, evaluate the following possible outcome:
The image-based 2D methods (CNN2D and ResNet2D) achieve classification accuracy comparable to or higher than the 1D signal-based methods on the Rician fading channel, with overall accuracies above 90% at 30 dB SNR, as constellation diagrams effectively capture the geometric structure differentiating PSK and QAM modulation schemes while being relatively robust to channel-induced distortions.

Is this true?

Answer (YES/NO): NO